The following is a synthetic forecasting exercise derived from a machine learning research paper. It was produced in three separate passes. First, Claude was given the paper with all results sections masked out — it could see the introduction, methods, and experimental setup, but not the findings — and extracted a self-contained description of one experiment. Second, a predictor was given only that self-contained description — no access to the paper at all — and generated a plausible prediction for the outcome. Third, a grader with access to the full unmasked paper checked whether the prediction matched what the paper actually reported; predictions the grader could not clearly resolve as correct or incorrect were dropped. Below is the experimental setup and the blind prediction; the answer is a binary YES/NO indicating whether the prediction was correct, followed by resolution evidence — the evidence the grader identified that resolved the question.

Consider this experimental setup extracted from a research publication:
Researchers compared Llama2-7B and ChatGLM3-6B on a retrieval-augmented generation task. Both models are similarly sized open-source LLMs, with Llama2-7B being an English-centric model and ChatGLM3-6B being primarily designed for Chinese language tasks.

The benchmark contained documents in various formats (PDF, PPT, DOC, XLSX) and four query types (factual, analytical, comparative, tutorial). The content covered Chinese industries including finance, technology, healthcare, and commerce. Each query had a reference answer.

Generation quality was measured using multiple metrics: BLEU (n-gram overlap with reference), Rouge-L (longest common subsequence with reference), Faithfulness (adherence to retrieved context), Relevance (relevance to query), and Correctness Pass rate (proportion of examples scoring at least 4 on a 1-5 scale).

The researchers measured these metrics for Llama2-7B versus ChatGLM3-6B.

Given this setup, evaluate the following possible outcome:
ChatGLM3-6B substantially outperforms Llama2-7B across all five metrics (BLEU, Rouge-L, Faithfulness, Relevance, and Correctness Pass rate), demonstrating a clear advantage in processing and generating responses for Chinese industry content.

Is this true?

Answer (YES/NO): NO